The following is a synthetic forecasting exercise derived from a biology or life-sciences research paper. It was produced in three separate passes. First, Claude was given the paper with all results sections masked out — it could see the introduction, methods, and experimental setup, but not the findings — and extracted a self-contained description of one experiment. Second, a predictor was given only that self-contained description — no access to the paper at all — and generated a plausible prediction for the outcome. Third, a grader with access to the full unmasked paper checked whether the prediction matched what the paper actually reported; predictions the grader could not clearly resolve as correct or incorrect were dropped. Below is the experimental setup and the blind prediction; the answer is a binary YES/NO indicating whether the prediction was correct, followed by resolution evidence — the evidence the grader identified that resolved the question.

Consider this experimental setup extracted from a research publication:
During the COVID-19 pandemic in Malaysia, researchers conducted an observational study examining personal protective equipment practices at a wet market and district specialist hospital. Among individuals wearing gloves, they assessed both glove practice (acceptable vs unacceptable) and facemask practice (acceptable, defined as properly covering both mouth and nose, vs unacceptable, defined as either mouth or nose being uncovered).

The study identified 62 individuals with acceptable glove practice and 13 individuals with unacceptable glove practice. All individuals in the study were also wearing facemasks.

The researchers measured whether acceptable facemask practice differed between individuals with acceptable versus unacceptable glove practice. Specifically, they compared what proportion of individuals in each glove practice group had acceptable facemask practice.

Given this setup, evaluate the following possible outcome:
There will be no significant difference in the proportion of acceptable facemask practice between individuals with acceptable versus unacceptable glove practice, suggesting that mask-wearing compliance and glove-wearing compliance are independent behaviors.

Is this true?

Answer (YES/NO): NO